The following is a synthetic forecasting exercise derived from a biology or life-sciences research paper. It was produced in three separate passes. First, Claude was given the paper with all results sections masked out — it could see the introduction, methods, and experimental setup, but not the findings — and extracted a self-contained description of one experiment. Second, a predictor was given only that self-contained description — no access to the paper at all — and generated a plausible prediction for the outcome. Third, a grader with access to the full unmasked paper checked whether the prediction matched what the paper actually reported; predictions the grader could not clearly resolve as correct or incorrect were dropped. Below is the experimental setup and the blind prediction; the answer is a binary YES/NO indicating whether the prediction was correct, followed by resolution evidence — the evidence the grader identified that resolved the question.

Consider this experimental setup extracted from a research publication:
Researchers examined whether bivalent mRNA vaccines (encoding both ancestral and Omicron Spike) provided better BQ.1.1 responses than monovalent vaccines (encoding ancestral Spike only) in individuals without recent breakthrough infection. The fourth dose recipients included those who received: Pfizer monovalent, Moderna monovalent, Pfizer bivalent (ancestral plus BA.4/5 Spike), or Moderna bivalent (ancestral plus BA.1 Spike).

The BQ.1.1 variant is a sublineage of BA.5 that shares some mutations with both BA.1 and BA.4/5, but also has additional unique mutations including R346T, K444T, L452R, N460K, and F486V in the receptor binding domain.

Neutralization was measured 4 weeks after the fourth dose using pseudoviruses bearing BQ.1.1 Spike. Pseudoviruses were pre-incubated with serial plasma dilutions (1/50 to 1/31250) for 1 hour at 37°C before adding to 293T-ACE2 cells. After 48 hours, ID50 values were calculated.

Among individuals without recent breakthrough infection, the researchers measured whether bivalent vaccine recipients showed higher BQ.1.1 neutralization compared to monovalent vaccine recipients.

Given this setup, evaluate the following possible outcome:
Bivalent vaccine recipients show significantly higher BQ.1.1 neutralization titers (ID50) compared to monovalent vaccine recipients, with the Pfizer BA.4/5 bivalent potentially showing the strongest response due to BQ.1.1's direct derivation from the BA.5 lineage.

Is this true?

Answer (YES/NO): NO